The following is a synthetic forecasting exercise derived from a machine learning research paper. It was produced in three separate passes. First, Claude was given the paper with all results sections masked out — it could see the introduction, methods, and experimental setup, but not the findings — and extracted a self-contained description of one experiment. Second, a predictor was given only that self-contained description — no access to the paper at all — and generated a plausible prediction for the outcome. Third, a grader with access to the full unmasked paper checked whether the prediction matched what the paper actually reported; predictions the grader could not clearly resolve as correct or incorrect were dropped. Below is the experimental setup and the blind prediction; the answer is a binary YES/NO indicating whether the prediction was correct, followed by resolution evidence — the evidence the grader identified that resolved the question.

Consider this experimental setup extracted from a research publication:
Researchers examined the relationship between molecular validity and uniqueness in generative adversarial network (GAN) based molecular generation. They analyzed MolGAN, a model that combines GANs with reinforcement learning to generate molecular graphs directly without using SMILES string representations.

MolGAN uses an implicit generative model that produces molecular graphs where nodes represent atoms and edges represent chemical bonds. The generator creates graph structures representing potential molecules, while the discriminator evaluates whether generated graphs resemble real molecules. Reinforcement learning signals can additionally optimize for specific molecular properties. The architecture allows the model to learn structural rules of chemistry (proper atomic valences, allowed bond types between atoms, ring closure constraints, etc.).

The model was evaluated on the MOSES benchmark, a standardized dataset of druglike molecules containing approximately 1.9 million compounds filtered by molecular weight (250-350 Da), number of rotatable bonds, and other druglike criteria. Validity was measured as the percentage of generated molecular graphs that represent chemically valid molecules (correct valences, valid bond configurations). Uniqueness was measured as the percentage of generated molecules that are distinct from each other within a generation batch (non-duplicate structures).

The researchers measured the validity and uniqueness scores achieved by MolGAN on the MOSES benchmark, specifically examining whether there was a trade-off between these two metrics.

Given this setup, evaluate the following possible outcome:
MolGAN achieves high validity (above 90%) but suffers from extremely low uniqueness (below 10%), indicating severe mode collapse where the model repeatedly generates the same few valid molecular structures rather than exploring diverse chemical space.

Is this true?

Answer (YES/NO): YES